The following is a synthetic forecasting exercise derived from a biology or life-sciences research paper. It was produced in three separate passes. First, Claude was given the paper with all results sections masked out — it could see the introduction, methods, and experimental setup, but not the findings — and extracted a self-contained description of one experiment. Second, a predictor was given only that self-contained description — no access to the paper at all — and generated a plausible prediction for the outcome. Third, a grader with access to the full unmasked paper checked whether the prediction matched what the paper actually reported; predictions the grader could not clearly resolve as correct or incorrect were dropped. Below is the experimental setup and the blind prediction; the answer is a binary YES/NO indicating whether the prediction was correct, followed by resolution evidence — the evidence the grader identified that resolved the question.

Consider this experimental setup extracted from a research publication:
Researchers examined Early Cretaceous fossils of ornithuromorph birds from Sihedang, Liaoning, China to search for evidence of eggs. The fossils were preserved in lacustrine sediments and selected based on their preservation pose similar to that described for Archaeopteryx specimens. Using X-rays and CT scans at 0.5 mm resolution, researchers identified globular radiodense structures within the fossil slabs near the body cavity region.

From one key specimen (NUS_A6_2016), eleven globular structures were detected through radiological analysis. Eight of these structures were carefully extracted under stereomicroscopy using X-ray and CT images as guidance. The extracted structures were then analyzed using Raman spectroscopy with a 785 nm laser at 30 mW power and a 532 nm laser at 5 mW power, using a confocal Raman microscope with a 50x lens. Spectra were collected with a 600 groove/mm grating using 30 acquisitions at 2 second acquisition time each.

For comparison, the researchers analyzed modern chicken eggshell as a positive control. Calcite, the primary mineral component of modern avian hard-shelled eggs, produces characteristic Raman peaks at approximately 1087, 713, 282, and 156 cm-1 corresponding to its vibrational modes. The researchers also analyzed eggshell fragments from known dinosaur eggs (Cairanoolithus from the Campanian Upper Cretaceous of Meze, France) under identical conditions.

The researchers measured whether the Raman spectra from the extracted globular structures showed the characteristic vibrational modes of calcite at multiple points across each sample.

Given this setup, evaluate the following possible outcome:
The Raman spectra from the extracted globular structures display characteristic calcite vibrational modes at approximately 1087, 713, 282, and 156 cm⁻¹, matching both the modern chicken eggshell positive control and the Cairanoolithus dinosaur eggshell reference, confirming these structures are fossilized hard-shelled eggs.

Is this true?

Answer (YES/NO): NO